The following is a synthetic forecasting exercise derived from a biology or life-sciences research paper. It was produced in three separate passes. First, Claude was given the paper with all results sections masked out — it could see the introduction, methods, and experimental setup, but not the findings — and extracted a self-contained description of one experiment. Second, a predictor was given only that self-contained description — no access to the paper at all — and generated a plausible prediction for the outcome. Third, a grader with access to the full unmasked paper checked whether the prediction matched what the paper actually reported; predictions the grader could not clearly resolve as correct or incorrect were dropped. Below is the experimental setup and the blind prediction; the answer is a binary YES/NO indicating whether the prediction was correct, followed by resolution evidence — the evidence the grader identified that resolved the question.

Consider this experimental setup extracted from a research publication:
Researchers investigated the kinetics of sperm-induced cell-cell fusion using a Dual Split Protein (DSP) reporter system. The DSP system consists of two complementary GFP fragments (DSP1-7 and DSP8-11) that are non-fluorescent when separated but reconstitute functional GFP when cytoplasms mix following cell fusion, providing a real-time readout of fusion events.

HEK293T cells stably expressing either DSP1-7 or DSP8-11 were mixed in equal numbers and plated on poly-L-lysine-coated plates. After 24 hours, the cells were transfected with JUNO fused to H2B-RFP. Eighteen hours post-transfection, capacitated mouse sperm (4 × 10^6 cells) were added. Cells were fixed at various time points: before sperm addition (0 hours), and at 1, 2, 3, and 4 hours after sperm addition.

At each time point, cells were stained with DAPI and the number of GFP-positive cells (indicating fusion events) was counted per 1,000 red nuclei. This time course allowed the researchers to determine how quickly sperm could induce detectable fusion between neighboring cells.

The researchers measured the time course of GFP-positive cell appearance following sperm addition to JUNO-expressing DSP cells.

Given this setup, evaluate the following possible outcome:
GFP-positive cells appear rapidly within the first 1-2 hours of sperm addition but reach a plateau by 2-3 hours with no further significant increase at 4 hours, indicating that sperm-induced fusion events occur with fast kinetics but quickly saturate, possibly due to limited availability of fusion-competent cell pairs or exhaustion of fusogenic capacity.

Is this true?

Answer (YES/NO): NO